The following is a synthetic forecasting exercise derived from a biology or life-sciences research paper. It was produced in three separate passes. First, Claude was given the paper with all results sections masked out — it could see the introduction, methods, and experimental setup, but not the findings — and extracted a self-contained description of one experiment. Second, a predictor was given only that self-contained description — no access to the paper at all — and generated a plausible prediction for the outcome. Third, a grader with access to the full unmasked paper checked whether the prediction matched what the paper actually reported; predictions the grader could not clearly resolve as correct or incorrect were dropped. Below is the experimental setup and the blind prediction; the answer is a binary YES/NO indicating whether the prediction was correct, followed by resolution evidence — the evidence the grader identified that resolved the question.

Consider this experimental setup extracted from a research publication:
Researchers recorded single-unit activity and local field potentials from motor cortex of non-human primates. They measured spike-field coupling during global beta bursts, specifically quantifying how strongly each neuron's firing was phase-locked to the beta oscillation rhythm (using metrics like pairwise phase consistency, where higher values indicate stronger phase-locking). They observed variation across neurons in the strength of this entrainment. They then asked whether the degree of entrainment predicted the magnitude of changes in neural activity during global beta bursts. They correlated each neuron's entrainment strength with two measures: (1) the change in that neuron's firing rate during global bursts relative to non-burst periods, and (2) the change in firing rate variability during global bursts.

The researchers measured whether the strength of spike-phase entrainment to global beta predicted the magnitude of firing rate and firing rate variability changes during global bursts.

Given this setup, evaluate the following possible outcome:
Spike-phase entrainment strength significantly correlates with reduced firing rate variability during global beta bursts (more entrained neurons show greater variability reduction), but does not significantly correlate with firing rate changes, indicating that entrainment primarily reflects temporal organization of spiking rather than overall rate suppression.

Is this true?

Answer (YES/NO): NO